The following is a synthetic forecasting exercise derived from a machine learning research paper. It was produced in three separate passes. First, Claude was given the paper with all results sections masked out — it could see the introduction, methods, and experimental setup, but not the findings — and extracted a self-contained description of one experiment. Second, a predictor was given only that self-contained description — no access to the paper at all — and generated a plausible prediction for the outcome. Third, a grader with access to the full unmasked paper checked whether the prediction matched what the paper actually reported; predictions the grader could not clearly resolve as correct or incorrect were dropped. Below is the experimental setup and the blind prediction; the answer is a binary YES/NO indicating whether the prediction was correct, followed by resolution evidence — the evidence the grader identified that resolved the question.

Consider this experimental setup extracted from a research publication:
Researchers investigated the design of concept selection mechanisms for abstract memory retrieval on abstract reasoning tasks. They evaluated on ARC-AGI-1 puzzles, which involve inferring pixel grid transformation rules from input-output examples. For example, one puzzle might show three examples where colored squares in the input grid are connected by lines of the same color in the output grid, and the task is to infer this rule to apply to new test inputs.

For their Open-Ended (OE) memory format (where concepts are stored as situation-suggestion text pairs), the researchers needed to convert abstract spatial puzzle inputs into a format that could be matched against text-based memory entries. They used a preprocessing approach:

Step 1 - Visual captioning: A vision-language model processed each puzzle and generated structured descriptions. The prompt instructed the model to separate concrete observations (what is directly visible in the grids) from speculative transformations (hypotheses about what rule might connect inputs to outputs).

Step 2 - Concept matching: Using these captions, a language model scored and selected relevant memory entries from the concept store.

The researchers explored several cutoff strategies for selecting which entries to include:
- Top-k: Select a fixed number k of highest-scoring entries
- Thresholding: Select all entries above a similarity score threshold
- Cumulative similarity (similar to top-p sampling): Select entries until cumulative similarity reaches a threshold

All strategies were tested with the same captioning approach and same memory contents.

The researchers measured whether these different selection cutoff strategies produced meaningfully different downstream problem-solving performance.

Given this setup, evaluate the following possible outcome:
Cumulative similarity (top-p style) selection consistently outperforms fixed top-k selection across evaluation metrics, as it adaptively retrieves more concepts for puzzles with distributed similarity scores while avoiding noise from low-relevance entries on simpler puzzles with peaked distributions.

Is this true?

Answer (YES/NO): NO